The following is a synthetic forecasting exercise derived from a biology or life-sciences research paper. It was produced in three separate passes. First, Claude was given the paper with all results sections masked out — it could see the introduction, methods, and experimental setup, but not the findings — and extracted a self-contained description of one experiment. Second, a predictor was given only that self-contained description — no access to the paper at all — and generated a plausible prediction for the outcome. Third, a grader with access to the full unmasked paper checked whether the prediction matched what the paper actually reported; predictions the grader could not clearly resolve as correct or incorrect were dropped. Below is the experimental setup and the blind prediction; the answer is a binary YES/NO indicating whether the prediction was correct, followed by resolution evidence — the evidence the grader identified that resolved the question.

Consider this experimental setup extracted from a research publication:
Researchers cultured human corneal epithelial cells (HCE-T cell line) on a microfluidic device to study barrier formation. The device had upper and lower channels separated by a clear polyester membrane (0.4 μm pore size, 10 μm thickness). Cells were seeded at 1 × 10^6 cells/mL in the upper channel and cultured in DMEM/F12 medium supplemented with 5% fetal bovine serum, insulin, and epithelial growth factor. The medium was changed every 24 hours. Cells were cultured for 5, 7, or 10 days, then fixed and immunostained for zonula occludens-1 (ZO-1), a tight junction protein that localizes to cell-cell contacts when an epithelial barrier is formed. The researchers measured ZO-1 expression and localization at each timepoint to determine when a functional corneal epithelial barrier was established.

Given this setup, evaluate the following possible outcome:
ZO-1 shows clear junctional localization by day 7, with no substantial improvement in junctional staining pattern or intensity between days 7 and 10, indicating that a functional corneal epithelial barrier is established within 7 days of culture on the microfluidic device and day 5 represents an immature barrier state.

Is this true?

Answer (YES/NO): NO